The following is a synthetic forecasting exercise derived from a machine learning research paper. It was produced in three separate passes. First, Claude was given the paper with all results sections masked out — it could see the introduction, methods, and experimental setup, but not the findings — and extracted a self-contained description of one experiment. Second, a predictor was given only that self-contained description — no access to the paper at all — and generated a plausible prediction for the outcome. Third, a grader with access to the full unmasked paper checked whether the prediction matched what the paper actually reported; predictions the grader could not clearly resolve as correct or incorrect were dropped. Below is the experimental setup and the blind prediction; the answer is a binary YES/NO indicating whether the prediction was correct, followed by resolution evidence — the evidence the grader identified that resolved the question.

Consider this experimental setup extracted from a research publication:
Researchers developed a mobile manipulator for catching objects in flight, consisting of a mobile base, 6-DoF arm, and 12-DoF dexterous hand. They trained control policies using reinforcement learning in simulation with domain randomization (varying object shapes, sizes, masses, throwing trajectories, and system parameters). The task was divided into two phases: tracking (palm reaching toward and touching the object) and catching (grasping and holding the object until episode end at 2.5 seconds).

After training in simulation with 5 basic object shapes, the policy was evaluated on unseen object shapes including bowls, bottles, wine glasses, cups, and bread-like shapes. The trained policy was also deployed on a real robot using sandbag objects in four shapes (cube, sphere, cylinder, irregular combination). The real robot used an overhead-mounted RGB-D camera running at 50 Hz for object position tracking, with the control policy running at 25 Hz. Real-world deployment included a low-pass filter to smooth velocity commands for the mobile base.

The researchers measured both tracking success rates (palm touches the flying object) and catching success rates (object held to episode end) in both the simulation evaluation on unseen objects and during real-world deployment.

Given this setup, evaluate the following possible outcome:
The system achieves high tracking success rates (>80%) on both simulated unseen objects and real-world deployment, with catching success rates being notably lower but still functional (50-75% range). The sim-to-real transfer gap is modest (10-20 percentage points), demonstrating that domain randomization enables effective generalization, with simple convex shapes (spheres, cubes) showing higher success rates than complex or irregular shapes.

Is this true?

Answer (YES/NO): NO